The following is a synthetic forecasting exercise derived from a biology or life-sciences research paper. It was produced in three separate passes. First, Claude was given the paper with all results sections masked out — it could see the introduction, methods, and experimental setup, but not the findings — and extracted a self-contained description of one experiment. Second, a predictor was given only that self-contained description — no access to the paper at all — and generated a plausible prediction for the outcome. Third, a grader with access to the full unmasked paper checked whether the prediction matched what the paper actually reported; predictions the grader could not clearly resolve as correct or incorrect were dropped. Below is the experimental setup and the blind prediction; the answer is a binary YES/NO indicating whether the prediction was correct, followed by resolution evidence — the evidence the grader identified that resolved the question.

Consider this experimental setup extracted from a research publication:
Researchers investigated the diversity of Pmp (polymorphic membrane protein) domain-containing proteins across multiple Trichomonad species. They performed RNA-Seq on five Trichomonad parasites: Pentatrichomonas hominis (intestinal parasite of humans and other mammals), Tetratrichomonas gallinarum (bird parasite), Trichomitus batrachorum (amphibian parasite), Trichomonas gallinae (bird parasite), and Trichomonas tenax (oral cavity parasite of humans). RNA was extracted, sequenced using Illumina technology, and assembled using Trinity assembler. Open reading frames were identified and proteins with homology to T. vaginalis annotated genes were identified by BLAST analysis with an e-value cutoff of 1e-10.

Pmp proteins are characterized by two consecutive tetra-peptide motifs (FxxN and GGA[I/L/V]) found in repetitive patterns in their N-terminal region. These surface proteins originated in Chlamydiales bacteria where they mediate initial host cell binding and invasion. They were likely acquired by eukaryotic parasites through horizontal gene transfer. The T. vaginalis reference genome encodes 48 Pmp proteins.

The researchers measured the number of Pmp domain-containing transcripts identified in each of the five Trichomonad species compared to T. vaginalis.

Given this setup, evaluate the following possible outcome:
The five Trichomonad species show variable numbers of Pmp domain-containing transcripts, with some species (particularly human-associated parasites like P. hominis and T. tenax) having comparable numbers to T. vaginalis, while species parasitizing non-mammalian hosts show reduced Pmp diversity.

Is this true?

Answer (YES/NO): NO